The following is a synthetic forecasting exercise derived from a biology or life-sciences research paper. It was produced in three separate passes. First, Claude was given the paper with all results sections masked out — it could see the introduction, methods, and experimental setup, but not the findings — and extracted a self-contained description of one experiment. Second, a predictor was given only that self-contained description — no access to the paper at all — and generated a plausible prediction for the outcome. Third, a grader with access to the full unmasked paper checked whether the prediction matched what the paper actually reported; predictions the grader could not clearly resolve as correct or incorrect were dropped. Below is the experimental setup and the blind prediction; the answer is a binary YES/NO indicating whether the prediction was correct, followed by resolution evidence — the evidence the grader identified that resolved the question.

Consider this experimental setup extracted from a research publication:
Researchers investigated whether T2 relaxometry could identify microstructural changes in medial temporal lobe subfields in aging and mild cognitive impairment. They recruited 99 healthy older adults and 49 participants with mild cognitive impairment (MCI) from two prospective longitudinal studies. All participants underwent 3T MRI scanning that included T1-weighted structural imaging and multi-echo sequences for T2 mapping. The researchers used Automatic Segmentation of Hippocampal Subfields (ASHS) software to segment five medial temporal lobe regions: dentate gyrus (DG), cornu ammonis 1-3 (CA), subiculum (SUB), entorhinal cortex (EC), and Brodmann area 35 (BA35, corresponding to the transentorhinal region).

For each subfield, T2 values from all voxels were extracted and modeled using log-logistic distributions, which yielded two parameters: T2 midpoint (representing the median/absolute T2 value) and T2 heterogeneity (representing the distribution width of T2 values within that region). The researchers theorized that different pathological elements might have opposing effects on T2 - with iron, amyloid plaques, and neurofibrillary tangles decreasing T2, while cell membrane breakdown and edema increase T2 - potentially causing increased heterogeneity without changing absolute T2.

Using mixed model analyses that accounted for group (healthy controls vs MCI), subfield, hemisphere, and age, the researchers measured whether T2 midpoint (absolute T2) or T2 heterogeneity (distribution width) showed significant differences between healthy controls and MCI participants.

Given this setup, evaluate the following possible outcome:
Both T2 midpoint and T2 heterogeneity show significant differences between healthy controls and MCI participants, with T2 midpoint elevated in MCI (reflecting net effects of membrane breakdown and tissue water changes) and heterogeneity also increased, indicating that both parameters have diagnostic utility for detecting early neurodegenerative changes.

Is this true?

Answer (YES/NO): NO